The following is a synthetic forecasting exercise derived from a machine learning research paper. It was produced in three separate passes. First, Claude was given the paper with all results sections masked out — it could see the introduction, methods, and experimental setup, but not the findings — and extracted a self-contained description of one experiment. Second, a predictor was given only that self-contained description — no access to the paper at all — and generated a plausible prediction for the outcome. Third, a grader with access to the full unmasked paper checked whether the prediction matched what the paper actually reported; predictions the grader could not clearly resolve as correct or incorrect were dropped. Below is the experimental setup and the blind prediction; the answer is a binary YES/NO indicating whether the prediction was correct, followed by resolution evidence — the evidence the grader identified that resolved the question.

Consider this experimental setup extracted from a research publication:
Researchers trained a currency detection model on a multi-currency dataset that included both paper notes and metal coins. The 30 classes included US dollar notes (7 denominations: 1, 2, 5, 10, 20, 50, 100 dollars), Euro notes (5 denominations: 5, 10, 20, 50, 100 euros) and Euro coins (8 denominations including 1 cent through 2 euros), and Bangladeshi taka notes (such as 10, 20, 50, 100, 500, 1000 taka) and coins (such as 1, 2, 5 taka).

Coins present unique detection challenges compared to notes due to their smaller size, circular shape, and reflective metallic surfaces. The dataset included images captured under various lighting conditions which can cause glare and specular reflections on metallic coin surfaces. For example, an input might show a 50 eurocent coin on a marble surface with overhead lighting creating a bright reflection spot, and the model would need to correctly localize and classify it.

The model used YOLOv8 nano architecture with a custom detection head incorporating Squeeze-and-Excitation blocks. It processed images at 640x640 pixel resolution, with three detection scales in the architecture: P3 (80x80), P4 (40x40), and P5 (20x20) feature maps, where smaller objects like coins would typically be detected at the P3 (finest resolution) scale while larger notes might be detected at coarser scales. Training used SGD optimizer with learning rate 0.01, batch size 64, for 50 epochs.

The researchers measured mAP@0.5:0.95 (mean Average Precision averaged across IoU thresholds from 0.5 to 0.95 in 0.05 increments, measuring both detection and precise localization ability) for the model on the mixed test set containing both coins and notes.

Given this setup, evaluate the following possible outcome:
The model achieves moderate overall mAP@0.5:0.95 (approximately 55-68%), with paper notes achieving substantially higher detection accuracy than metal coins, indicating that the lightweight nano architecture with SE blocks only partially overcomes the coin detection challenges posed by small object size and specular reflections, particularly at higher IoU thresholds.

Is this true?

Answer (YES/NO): NO